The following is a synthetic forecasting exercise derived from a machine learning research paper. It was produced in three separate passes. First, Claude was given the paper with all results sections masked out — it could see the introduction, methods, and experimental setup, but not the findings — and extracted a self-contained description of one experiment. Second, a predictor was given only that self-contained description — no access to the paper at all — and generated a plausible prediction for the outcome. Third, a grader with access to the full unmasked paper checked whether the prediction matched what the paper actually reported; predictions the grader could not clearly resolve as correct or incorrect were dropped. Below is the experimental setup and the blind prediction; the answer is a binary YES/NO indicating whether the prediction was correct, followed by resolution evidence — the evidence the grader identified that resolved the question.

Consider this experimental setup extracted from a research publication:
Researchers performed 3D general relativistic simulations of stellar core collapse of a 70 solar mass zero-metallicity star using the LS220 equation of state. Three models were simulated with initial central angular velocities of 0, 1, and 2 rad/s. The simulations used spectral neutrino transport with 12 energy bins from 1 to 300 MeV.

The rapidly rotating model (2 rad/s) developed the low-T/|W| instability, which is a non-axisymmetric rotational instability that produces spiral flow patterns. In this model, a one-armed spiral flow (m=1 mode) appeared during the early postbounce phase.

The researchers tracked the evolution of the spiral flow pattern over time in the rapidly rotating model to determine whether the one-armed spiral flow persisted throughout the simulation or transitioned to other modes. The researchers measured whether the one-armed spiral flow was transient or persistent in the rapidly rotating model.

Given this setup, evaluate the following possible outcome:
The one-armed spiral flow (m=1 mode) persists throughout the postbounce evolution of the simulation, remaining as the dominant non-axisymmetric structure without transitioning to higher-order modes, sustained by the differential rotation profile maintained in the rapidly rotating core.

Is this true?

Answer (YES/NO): NO